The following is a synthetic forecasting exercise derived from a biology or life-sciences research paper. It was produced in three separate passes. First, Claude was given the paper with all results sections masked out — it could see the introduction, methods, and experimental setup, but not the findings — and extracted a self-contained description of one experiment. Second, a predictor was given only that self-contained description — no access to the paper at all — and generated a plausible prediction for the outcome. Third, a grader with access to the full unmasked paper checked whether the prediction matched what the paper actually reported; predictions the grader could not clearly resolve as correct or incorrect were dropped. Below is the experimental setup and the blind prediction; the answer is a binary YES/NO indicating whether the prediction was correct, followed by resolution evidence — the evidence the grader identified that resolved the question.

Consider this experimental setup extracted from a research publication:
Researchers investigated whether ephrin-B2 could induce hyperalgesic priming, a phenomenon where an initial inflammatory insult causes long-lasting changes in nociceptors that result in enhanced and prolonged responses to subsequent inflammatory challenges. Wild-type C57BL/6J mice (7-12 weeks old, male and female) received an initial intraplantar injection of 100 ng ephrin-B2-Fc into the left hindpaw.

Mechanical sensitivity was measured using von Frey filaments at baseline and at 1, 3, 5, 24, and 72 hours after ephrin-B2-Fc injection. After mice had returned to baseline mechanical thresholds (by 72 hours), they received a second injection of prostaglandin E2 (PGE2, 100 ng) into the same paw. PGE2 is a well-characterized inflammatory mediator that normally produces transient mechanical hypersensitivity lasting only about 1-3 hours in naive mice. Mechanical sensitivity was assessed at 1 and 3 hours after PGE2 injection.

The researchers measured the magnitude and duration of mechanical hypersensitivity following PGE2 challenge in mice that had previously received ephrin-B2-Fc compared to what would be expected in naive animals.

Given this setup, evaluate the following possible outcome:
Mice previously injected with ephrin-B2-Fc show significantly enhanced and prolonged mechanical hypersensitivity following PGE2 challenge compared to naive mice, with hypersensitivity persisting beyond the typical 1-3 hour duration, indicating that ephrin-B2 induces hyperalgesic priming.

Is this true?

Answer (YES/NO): YES